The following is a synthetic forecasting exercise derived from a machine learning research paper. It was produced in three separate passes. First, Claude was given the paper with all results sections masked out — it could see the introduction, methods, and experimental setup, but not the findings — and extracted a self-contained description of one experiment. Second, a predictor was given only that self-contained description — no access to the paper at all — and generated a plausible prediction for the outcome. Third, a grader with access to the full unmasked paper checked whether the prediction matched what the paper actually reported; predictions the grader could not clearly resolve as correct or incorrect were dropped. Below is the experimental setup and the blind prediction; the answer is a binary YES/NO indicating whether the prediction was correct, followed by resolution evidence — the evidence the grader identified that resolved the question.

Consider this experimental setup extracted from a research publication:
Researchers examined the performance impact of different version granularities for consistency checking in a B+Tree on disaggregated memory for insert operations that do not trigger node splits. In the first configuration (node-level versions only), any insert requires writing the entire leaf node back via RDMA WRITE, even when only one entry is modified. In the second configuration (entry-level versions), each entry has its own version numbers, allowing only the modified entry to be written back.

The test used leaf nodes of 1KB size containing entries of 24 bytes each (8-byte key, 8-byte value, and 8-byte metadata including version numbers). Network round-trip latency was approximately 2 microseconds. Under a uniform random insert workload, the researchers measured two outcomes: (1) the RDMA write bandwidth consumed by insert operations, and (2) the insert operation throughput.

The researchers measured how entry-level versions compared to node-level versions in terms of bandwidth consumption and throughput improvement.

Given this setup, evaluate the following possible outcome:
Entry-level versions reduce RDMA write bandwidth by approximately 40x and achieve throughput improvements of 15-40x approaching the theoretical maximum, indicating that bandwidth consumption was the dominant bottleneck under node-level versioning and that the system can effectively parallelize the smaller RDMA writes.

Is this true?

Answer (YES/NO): NO